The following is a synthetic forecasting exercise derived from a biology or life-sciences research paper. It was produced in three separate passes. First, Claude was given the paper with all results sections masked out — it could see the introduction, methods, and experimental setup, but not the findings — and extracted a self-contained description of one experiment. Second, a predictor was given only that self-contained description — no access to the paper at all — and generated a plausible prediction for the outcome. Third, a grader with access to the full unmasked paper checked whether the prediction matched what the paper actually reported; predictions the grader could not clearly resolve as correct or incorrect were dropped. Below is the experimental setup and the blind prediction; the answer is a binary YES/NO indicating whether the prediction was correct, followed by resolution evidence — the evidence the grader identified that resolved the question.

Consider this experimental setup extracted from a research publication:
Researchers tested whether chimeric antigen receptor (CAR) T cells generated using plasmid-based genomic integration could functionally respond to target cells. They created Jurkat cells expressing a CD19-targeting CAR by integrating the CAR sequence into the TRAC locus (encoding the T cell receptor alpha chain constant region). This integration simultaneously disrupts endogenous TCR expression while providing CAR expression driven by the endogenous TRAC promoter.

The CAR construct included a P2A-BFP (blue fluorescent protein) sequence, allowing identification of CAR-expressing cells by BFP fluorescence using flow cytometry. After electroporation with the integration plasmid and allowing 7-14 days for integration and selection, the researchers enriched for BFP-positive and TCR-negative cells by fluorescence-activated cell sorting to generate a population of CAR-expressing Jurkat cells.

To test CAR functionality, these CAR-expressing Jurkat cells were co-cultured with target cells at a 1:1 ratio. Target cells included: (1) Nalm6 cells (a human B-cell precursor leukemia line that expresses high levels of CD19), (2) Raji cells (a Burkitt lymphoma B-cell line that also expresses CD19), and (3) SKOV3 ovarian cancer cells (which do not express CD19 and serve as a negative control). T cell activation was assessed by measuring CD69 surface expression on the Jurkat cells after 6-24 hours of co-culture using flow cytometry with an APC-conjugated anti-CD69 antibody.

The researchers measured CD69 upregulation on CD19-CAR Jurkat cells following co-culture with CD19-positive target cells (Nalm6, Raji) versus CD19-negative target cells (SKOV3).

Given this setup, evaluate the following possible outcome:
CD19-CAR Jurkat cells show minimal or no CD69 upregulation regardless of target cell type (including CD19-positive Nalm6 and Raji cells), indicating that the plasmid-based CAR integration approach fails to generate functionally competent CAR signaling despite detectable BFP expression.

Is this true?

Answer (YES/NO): NO